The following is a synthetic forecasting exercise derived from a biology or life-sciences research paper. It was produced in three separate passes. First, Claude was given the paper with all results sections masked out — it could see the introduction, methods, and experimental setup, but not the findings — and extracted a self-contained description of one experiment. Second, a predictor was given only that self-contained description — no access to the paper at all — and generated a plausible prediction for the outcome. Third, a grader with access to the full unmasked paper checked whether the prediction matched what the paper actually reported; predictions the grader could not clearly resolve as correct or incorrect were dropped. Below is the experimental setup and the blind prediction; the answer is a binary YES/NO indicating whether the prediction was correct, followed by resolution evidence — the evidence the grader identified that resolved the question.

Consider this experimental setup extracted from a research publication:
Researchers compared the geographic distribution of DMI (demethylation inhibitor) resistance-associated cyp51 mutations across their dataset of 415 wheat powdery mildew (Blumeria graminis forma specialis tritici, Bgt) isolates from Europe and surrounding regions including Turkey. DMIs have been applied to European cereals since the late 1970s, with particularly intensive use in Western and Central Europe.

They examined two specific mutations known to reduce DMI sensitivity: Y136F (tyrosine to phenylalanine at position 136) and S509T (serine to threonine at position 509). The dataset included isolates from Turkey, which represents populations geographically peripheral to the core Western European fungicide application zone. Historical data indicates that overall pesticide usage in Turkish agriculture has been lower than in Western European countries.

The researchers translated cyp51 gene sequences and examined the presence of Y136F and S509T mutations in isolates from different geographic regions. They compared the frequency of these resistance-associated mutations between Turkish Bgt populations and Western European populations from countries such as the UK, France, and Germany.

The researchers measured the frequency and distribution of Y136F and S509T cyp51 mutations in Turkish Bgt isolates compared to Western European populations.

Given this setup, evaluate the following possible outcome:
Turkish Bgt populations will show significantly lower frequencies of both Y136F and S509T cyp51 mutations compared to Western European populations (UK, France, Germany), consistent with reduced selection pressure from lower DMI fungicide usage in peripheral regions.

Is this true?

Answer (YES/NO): NO